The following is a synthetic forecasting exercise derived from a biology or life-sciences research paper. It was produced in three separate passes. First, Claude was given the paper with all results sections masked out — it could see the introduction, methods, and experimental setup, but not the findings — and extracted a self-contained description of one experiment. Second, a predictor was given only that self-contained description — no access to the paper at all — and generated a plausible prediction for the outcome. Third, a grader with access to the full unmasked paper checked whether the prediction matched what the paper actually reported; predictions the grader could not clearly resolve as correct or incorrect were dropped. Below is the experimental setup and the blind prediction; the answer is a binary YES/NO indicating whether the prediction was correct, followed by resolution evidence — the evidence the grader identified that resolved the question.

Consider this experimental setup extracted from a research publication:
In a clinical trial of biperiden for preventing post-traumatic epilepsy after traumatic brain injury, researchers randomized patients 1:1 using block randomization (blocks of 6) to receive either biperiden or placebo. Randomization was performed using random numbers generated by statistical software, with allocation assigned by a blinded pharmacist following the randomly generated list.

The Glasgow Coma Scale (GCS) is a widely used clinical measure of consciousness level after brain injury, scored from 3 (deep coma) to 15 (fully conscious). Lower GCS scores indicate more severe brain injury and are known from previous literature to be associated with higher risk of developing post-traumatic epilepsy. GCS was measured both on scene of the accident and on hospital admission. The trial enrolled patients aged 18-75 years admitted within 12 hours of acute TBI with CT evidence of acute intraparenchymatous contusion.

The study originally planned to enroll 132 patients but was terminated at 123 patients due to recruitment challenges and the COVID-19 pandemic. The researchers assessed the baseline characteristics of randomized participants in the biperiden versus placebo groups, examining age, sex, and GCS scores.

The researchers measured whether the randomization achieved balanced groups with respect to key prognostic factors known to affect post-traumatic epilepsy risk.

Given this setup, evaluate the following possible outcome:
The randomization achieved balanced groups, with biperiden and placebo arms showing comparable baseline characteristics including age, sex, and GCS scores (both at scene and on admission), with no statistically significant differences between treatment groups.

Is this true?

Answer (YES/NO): NO